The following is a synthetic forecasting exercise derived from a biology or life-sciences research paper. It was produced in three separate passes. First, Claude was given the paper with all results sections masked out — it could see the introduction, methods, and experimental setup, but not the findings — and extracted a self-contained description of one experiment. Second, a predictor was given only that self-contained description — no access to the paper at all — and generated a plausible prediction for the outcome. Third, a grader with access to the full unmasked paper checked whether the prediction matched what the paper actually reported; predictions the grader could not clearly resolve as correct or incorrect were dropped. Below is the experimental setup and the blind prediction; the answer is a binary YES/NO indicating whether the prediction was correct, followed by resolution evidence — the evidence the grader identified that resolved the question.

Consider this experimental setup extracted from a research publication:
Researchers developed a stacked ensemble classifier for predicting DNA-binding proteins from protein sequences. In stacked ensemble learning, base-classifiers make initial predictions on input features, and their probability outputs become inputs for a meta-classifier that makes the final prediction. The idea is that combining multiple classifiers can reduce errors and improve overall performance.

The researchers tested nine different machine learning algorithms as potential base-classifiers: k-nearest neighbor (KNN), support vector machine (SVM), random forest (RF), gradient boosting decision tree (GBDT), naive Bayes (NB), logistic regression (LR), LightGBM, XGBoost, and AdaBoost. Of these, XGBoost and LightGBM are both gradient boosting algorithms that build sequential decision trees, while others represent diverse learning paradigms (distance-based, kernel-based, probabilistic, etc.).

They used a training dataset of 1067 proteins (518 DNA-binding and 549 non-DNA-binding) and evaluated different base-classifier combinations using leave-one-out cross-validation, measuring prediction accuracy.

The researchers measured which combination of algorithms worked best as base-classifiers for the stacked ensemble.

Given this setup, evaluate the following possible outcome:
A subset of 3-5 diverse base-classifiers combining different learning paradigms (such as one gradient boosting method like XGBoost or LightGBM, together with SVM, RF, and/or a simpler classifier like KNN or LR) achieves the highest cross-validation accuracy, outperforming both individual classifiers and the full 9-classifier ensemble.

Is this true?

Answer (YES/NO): NO